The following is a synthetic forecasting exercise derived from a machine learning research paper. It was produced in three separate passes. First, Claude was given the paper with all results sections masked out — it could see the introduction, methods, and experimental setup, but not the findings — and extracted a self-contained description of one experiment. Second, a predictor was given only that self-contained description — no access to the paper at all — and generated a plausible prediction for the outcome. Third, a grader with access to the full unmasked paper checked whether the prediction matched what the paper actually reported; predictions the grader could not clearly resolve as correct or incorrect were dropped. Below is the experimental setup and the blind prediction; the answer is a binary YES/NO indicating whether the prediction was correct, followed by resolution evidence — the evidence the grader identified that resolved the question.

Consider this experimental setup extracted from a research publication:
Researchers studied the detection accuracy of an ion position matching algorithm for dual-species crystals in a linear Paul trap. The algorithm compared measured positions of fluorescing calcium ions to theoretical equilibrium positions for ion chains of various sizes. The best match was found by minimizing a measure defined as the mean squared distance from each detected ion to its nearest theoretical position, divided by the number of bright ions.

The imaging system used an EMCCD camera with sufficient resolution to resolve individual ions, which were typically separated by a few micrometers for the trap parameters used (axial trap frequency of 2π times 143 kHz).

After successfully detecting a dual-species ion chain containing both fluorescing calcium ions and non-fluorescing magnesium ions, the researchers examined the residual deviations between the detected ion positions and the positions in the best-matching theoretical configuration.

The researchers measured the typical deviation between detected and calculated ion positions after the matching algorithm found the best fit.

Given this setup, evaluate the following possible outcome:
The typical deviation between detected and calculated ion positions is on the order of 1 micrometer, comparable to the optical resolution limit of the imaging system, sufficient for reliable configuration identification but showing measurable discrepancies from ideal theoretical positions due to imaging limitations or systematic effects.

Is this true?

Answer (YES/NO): NO